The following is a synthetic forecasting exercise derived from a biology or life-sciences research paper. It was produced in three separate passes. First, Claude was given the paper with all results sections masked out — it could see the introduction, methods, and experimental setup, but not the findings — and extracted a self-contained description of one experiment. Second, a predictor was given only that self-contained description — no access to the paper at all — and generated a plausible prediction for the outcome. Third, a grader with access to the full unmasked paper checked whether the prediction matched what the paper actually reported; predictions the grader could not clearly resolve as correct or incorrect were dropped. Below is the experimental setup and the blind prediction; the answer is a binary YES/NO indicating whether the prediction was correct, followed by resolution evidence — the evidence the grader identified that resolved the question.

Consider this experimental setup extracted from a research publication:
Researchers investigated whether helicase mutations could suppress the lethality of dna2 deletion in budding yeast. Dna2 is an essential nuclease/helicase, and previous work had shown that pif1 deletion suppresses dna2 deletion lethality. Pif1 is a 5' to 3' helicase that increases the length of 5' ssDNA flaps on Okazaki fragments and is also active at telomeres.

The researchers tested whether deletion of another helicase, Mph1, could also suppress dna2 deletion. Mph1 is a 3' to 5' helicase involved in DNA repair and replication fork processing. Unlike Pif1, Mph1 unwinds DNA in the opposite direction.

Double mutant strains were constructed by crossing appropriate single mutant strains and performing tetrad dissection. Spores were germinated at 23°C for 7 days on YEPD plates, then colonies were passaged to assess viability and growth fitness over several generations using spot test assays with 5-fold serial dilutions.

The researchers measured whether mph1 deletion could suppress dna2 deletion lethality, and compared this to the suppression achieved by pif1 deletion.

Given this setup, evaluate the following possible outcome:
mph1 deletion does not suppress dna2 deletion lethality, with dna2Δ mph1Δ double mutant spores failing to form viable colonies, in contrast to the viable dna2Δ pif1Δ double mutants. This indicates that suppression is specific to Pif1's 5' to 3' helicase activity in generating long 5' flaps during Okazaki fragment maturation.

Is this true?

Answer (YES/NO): NO